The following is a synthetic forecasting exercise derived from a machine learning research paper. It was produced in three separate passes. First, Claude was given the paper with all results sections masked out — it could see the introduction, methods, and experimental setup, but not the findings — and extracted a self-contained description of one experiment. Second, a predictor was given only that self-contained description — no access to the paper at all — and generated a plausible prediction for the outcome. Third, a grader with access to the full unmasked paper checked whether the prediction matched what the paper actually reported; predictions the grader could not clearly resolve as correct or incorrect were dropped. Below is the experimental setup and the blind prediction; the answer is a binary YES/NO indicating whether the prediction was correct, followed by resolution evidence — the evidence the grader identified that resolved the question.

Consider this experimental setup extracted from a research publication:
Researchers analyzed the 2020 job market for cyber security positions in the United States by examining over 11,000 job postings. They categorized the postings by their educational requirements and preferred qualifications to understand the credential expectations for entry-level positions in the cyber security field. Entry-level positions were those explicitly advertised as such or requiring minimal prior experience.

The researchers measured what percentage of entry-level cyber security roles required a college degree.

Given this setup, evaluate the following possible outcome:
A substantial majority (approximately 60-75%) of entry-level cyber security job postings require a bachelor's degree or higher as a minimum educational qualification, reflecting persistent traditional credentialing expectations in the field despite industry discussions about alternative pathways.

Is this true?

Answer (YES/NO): YES